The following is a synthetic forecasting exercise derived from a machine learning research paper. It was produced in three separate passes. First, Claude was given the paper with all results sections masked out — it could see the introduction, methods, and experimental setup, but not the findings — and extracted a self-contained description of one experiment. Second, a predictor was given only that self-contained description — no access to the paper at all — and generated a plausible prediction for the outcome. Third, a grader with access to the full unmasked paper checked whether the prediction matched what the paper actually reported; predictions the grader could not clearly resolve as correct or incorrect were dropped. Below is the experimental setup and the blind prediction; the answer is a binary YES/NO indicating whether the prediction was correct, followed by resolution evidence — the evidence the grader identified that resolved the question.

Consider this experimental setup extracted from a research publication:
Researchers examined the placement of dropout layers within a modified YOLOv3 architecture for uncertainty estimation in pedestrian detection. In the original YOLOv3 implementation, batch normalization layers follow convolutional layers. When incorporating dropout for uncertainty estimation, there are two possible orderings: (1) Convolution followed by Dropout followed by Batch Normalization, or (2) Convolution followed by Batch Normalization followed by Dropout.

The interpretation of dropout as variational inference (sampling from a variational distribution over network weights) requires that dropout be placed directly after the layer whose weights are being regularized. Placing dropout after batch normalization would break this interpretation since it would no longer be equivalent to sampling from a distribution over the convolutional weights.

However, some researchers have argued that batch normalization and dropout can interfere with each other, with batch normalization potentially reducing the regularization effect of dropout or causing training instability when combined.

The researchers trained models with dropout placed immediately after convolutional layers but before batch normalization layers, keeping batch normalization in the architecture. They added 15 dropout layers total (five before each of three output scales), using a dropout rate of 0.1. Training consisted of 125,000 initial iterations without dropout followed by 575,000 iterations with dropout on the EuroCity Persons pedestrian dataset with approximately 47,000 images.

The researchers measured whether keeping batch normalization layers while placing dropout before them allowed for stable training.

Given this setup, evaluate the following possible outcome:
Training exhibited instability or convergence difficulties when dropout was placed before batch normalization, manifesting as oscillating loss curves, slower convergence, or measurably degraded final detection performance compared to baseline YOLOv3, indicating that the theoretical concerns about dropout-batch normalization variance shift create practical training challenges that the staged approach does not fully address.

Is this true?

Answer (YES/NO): NO